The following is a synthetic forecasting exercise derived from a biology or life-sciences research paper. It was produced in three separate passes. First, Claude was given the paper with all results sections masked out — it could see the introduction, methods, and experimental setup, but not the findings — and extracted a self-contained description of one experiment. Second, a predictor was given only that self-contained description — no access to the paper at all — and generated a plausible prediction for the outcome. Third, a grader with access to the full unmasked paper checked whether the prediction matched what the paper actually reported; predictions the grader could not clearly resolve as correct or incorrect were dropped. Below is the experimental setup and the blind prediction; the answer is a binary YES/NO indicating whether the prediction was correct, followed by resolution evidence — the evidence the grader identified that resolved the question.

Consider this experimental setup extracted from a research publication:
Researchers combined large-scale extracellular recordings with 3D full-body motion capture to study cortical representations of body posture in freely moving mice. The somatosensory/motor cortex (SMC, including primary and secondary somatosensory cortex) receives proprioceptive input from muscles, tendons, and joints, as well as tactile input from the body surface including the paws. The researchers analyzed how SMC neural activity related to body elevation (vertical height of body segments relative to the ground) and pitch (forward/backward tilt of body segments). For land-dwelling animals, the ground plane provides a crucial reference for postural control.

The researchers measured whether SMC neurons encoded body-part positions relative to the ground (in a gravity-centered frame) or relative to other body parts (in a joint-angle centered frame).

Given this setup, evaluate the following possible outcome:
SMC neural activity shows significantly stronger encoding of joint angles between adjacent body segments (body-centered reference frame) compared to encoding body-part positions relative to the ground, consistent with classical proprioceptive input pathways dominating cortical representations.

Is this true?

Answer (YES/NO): NO